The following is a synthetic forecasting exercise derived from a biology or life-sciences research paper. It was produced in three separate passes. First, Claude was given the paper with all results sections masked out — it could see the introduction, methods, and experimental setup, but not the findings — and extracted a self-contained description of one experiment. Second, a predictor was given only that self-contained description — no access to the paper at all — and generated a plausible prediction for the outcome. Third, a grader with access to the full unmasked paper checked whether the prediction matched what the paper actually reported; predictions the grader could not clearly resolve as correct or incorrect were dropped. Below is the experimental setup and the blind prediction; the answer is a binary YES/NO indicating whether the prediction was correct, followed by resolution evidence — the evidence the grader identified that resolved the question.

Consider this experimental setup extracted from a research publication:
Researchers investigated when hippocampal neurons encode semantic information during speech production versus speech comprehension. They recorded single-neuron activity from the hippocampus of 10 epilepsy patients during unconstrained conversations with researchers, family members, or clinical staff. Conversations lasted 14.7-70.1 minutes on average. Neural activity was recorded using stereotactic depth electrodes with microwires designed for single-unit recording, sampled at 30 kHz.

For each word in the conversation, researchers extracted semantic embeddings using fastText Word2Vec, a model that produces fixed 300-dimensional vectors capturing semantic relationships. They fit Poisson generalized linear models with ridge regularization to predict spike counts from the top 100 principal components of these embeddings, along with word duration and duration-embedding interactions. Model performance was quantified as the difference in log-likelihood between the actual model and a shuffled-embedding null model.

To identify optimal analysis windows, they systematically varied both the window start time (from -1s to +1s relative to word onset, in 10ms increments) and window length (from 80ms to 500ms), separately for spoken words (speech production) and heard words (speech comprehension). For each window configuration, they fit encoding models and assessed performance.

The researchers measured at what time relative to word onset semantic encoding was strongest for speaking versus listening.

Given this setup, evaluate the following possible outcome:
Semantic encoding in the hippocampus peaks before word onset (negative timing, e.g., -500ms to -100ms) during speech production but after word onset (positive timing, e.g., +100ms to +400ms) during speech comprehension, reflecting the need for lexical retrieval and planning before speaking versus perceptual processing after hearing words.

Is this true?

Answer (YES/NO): YES